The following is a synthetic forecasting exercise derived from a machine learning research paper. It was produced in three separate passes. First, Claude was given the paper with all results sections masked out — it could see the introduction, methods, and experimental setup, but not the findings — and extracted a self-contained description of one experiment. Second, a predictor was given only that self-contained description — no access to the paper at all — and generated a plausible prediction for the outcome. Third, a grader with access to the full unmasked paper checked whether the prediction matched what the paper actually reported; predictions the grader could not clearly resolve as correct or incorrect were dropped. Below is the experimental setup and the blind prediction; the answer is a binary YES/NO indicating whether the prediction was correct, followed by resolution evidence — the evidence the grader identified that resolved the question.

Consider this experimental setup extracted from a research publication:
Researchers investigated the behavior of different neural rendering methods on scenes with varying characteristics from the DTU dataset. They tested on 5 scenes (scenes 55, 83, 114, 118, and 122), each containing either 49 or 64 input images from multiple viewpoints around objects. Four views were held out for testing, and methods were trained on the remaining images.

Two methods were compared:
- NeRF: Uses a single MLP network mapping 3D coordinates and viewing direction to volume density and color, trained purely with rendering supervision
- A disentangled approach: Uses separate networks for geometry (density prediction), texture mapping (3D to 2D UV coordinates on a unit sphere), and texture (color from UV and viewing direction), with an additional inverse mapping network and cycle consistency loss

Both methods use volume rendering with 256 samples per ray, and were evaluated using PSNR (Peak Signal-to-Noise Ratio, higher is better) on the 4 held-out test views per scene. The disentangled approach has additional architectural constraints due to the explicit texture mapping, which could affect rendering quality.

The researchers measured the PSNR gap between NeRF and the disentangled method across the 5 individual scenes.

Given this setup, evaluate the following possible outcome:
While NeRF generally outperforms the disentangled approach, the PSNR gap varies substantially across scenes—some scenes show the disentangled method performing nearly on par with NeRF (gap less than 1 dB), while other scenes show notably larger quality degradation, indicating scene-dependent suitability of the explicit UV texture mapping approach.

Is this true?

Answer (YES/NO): YES